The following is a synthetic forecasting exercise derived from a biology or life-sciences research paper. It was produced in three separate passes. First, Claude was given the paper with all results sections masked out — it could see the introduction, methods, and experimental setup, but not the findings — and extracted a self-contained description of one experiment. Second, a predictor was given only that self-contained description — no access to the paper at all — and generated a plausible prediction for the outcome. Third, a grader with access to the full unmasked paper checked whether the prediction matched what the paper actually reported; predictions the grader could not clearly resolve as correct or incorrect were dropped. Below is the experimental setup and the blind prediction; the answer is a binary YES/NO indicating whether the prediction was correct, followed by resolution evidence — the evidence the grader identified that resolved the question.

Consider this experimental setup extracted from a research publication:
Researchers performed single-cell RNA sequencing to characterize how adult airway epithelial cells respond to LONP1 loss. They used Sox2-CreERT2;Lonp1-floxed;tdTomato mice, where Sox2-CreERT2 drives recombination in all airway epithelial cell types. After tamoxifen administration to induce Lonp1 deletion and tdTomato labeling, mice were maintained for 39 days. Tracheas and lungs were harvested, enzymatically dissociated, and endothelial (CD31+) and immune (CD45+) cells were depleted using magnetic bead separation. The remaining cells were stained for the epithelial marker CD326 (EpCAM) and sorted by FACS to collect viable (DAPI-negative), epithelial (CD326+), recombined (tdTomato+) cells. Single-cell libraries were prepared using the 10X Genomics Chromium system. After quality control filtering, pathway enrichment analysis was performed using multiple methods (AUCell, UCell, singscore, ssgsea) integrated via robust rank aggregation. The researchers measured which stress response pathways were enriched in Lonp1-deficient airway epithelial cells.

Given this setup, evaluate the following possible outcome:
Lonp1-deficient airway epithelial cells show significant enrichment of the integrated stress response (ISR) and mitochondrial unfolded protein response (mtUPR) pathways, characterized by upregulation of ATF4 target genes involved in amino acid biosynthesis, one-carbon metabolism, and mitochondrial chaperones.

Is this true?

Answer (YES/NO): NO